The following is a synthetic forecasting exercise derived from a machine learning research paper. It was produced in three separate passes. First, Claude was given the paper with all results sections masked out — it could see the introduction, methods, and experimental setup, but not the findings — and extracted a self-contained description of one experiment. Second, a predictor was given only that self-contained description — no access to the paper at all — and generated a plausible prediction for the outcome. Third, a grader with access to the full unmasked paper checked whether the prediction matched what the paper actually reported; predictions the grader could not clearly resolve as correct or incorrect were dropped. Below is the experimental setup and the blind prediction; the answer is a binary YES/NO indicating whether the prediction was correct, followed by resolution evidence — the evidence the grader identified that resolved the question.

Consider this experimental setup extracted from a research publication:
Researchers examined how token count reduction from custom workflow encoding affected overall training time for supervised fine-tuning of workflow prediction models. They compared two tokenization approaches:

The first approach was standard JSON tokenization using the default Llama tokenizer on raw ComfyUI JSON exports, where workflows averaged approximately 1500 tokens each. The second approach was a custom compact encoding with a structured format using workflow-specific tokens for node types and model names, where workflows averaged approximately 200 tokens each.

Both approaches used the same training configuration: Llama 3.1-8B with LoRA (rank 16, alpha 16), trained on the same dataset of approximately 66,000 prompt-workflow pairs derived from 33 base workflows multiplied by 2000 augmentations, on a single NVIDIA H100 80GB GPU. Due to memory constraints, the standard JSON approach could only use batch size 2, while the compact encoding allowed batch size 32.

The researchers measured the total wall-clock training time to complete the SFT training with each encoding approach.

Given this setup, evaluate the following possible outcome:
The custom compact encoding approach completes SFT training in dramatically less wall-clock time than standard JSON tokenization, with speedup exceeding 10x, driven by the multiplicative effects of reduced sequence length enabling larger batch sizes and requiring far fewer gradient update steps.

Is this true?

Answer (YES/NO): NO